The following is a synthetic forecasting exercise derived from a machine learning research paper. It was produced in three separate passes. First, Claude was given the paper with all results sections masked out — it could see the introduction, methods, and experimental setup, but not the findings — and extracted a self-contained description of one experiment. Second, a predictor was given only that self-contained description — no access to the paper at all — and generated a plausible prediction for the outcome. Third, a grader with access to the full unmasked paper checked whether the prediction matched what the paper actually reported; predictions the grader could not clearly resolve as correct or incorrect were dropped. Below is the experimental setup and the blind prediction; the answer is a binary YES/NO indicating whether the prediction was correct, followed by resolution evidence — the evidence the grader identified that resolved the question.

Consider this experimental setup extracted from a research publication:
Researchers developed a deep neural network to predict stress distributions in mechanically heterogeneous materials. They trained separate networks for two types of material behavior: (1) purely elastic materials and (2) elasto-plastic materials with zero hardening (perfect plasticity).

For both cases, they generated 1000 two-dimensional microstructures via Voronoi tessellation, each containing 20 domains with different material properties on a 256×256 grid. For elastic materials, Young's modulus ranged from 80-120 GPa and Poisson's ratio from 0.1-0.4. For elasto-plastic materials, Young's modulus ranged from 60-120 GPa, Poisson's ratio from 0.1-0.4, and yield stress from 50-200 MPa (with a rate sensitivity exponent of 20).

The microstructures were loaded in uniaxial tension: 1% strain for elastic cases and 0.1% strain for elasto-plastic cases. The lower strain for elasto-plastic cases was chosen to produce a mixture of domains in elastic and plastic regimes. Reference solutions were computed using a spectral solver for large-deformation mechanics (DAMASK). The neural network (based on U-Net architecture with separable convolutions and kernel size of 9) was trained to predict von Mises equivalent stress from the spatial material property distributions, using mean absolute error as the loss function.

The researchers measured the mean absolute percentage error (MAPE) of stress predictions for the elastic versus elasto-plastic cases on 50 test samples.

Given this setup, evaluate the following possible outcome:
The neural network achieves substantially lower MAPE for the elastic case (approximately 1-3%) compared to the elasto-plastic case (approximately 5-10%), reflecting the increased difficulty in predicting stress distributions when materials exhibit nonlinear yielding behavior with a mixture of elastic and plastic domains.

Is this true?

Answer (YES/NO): NO